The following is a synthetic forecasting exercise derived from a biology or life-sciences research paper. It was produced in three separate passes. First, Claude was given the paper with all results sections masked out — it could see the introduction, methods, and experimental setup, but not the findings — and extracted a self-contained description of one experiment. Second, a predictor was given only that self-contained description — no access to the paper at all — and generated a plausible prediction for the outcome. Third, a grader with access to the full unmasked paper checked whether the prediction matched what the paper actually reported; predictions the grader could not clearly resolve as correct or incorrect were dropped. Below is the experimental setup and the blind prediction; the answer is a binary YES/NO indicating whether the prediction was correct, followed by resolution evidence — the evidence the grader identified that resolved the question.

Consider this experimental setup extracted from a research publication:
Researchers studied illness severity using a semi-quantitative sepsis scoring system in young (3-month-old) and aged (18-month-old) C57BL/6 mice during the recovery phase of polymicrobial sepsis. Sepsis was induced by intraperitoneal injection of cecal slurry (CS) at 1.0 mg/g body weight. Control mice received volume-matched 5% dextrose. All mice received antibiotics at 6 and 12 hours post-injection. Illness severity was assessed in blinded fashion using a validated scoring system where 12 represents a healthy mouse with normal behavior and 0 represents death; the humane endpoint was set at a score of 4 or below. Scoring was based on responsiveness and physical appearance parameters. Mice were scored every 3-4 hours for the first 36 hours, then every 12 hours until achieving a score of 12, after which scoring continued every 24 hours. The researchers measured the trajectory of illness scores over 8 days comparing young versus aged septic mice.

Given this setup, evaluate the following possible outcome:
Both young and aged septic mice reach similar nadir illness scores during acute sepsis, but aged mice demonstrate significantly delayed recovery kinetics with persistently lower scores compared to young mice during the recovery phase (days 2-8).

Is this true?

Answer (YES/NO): NO